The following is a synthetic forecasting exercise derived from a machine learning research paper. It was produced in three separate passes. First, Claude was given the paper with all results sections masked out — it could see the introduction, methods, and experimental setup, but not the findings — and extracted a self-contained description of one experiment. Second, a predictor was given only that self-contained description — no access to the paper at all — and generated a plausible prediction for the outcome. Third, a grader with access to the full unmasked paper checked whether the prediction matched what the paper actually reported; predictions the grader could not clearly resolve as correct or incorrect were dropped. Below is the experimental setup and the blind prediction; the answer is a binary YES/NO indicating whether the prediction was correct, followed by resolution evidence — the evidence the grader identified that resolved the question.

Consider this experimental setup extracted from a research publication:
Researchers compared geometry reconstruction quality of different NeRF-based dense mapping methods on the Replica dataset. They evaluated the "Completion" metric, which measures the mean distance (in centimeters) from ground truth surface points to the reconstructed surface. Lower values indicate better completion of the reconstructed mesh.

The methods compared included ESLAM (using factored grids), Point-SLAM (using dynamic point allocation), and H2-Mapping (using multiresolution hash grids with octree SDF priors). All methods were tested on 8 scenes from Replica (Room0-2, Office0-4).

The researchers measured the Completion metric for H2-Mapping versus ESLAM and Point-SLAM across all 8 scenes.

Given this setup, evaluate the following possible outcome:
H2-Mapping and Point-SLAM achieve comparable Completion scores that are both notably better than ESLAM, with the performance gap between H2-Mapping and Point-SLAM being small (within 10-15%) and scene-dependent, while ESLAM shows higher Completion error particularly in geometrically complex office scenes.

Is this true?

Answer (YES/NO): NO